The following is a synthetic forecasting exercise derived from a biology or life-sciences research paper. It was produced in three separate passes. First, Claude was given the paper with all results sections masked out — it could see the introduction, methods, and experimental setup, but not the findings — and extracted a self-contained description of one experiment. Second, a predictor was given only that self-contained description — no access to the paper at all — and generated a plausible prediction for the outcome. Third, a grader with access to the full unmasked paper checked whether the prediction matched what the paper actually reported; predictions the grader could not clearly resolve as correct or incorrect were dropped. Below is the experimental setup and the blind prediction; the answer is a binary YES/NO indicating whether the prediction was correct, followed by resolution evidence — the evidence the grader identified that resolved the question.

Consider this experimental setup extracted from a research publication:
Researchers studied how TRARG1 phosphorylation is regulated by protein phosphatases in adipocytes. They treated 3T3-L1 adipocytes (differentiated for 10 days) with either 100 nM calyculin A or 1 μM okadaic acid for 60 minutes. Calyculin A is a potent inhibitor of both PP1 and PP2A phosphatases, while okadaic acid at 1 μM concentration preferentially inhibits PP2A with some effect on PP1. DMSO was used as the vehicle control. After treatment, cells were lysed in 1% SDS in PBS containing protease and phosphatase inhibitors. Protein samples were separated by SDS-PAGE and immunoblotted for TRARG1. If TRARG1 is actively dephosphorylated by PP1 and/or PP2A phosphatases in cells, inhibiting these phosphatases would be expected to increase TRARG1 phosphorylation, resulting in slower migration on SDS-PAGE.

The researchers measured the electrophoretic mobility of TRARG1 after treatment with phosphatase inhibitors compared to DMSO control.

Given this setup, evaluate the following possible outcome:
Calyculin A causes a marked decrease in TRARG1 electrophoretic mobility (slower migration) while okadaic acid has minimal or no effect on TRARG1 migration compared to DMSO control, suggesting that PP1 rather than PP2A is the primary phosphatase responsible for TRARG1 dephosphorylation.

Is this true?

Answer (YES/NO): NO